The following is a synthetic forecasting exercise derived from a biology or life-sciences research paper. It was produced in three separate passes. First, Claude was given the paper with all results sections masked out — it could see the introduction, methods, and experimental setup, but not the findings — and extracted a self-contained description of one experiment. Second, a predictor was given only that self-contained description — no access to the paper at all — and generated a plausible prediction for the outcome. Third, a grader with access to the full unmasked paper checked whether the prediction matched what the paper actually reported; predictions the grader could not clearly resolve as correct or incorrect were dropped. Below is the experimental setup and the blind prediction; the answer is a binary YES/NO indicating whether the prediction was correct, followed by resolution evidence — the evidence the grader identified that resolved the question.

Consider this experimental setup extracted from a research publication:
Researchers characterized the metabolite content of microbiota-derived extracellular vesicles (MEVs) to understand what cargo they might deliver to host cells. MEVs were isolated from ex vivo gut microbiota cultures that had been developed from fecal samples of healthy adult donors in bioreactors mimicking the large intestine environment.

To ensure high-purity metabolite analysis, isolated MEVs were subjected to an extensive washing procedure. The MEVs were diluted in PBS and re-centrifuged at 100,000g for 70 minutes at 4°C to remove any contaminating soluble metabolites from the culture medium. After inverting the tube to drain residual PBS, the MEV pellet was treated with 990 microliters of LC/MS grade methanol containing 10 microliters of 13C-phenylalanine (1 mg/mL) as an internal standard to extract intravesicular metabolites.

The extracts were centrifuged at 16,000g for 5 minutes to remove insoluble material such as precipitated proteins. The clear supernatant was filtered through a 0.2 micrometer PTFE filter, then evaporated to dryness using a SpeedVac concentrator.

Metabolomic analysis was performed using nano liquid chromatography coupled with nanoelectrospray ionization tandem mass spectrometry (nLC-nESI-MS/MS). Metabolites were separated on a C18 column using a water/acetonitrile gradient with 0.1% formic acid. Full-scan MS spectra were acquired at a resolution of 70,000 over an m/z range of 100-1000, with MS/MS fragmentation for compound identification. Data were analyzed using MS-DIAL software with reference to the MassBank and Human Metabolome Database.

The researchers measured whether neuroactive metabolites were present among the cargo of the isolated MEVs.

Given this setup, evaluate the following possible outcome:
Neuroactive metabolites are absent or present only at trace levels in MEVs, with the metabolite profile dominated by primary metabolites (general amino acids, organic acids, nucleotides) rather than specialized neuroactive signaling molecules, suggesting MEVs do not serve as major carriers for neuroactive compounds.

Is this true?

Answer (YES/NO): NO